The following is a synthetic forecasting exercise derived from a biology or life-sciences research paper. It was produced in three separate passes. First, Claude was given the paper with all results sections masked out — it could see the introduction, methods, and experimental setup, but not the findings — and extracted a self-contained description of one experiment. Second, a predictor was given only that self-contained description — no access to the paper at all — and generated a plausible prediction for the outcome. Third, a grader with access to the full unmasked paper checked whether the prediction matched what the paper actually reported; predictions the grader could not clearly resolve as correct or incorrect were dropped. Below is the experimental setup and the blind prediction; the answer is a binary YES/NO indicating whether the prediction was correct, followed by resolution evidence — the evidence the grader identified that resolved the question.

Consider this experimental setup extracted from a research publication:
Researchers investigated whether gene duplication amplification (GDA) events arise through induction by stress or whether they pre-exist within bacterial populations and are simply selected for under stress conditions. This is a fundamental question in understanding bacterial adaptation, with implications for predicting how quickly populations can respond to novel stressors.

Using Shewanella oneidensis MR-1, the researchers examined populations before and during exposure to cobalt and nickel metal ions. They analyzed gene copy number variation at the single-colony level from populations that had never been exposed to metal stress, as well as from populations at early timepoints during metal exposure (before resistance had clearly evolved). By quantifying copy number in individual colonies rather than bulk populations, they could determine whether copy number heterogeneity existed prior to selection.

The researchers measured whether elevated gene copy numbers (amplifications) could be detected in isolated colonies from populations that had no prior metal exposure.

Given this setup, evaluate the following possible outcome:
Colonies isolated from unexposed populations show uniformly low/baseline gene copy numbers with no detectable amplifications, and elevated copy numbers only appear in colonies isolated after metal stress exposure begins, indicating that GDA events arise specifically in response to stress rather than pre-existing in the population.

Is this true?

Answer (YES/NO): YES